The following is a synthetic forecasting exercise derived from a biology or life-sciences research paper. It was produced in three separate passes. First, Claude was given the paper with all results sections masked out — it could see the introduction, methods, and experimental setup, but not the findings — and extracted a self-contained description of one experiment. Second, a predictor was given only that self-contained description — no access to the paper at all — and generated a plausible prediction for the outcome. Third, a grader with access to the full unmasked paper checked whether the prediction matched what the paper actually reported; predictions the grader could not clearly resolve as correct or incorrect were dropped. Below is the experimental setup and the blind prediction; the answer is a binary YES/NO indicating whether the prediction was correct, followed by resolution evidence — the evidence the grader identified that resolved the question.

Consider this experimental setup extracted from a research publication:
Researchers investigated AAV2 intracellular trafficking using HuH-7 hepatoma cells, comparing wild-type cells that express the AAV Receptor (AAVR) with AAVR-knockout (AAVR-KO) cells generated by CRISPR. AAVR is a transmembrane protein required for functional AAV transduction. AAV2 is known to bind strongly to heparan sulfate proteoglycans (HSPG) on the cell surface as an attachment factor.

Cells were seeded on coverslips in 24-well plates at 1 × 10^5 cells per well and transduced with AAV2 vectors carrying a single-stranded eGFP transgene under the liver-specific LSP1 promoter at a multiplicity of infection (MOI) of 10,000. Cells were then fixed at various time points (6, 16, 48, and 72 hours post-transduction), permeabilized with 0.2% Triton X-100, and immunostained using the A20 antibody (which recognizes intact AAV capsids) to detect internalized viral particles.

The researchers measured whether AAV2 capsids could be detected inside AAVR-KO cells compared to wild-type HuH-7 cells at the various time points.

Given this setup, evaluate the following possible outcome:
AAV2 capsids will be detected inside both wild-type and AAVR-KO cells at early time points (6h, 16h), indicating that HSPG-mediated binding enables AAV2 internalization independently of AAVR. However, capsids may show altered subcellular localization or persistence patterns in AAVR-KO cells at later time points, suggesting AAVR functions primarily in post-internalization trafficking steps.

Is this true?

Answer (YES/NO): YES